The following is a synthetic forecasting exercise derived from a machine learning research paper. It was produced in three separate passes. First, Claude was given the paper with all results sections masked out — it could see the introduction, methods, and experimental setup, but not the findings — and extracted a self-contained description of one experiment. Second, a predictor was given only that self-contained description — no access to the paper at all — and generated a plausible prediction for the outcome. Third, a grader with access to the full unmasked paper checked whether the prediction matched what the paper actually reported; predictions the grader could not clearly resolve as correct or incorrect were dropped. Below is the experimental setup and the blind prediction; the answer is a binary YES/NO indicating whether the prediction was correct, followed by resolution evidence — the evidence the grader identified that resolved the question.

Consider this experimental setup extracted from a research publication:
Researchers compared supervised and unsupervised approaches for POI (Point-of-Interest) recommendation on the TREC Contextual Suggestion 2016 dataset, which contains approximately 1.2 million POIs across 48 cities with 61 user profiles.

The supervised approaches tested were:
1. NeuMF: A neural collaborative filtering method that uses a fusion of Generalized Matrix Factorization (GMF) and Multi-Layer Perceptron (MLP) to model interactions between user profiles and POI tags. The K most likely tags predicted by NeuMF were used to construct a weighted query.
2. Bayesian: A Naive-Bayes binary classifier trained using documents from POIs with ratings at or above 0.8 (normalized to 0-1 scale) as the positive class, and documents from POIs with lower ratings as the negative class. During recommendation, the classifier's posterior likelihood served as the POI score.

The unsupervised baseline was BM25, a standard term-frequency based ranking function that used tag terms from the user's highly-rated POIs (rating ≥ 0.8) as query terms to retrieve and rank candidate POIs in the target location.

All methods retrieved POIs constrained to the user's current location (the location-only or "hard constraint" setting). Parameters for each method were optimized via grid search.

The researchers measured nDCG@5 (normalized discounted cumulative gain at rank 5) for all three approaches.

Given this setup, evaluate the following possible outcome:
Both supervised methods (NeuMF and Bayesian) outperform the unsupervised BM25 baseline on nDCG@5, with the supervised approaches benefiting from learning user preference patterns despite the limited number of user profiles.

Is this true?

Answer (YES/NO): NO